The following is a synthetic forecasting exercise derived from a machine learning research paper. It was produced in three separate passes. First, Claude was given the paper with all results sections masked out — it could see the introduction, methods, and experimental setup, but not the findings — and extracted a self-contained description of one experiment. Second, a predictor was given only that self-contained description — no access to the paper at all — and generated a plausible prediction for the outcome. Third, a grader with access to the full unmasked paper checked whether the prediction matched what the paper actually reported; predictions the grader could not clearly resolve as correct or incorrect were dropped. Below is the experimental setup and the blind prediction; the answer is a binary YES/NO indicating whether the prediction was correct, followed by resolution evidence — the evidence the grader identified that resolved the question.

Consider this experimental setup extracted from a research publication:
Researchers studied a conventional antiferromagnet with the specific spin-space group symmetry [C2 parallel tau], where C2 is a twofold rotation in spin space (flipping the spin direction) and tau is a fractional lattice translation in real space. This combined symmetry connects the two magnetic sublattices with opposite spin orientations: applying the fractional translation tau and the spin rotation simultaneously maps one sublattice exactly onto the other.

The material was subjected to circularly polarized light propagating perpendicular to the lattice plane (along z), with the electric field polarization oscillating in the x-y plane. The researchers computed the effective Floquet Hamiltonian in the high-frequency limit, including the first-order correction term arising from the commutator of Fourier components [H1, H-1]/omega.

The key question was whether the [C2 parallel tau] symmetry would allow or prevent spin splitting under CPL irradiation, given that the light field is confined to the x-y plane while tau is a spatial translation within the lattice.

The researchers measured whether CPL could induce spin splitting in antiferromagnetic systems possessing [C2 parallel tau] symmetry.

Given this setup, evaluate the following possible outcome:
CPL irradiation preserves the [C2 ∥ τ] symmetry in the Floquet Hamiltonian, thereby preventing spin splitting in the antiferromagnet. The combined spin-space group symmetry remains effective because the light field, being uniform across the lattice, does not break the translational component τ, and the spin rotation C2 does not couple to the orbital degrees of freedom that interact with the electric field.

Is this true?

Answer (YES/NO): YES